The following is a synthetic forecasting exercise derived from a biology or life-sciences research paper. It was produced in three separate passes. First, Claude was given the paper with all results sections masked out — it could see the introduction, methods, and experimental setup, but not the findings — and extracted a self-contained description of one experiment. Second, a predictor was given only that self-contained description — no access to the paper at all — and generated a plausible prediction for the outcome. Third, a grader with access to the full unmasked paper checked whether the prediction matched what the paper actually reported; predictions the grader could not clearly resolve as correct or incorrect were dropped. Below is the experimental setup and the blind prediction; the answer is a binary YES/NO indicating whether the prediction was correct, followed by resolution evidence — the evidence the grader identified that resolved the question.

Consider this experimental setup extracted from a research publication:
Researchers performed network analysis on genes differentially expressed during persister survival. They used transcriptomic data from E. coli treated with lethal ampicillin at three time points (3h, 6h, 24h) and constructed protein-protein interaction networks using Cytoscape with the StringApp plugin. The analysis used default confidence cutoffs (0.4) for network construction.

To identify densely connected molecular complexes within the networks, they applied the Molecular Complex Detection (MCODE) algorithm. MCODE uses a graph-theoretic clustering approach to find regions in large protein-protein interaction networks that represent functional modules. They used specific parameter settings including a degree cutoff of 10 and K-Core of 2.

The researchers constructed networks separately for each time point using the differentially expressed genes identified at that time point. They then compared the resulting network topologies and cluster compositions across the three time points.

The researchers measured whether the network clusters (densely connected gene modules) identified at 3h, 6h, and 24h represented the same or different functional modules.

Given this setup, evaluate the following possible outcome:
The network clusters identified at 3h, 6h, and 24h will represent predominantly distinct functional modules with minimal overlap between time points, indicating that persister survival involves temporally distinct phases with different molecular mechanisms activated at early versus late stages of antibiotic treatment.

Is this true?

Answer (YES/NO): YES